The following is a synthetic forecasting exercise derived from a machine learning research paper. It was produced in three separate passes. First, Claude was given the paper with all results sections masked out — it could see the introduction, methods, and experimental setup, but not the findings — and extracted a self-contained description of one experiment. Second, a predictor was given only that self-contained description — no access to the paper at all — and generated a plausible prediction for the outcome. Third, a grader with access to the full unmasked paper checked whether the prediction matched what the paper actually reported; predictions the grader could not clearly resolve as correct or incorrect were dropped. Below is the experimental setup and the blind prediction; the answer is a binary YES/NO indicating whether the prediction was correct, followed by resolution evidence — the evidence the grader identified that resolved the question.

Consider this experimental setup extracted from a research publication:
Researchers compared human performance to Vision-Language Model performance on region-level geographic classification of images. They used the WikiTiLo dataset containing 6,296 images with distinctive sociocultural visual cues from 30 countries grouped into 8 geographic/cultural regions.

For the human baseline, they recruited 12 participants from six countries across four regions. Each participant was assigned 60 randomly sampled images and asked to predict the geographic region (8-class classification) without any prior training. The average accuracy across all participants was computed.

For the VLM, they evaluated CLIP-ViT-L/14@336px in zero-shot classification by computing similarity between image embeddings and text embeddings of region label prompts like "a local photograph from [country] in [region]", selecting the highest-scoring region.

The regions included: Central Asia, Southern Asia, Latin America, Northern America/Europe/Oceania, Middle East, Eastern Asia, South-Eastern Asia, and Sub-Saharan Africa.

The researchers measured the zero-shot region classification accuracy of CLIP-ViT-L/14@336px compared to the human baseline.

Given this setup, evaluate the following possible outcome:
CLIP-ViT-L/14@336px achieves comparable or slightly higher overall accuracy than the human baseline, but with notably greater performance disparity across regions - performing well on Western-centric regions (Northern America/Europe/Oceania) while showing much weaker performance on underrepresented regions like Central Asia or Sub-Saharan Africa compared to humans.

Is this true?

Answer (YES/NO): NO